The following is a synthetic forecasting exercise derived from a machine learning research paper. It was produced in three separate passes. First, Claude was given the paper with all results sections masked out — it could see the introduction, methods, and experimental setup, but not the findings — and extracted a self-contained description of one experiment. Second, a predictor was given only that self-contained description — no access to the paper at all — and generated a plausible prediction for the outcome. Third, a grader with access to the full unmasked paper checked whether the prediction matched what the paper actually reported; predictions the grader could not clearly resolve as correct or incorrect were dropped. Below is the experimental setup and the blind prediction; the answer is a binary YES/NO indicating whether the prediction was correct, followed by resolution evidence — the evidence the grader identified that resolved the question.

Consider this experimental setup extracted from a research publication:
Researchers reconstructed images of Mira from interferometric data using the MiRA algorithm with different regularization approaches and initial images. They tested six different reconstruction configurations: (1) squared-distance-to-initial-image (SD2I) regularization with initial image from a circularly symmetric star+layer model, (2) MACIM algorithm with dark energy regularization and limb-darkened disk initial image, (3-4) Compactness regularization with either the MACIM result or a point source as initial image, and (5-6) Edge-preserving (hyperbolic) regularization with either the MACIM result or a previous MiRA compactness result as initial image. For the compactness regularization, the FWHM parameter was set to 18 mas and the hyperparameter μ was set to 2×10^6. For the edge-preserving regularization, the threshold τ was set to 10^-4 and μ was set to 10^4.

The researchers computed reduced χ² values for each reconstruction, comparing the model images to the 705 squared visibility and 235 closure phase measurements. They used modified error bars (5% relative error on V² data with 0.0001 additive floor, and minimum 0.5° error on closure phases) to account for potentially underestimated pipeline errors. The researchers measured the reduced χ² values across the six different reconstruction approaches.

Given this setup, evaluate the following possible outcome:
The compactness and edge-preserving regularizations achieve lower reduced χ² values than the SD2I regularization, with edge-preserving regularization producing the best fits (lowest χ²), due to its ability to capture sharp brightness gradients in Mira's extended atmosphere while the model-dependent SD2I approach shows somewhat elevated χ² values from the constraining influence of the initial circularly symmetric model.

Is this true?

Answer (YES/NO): YES